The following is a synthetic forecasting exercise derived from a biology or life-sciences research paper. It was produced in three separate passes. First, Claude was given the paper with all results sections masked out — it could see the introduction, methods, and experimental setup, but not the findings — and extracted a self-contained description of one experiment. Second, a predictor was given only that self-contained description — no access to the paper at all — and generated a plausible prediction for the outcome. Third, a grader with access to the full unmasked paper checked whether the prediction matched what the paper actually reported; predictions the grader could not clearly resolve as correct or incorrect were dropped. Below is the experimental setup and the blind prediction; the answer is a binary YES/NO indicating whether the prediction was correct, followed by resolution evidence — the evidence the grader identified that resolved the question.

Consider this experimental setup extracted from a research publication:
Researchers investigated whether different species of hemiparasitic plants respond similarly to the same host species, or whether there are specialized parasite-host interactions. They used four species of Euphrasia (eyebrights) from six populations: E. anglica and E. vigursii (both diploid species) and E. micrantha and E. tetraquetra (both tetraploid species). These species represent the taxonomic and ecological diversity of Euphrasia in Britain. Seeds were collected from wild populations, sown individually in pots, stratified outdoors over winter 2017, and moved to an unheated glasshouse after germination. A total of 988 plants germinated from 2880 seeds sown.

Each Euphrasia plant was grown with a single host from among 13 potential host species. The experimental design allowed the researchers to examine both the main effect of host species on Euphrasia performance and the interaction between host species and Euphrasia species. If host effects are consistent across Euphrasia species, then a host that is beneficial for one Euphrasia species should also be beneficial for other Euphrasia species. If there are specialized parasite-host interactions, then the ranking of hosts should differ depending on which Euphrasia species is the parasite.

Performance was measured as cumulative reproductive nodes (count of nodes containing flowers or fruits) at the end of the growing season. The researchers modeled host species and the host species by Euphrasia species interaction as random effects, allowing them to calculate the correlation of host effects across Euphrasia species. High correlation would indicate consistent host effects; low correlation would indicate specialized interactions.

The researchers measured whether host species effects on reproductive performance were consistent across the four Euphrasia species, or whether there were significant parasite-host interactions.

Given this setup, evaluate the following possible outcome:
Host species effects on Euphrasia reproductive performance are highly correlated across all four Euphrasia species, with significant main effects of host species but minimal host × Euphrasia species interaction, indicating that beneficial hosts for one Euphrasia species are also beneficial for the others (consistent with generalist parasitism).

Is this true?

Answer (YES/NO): NO